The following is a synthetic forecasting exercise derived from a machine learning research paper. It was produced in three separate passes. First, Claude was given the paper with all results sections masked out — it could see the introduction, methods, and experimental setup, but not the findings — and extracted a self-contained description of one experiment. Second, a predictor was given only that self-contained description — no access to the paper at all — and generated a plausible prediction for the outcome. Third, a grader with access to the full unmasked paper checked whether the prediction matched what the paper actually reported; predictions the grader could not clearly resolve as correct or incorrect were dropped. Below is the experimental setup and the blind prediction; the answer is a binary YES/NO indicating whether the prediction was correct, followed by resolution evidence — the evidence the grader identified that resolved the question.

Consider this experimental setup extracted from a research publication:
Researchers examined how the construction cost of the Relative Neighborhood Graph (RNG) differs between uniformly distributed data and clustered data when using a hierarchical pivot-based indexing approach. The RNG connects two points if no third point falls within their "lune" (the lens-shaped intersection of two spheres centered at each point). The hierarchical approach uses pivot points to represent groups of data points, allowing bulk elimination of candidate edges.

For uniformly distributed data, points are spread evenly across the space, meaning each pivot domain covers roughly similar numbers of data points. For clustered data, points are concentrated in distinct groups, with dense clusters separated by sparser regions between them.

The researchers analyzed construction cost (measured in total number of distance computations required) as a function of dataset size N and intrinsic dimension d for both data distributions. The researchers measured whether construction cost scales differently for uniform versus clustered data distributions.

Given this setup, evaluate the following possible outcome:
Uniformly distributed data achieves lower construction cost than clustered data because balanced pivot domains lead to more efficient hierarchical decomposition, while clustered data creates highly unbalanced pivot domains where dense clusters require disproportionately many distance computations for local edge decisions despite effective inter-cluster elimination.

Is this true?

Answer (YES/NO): NO